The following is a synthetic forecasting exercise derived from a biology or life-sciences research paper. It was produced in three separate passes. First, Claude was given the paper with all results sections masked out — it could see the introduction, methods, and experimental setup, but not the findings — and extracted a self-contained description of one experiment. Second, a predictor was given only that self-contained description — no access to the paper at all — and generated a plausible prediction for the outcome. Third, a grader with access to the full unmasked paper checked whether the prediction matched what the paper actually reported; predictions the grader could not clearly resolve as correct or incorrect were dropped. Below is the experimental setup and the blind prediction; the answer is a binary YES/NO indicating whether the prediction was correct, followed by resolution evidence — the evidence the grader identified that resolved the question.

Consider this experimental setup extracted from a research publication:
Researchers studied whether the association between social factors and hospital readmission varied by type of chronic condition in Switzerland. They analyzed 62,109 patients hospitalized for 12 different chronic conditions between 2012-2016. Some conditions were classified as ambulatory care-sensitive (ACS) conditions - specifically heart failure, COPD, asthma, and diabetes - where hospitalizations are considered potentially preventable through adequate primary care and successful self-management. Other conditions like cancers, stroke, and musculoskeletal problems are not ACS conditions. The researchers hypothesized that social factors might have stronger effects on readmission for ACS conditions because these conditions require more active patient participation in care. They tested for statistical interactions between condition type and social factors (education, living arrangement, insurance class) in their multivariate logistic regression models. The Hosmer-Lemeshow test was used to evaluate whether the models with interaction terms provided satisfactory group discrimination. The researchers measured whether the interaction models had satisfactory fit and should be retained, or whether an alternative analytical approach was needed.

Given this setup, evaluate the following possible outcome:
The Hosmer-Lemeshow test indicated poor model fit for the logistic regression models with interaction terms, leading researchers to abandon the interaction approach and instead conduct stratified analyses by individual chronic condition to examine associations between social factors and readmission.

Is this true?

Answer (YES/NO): YES